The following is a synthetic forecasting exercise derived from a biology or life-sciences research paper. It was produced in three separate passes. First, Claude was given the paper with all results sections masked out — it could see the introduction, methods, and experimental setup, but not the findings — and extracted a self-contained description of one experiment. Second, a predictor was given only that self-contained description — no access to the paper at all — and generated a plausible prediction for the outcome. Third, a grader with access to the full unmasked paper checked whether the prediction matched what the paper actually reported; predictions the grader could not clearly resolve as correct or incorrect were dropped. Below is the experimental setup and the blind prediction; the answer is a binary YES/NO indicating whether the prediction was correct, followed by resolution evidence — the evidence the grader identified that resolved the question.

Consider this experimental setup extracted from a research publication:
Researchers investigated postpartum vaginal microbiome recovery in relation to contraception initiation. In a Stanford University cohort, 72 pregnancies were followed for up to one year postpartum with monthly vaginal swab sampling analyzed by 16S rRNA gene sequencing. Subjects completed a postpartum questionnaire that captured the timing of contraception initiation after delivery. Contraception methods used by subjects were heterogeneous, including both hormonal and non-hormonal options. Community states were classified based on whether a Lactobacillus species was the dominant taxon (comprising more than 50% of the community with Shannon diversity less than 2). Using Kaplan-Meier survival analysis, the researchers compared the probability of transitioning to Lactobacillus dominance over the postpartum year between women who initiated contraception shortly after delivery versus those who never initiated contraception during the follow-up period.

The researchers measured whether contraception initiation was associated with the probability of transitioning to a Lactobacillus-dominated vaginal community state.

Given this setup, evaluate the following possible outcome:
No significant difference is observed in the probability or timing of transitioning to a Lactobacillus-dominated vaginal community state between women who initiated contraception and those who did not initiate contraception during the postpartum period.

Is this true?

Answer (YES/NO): NO